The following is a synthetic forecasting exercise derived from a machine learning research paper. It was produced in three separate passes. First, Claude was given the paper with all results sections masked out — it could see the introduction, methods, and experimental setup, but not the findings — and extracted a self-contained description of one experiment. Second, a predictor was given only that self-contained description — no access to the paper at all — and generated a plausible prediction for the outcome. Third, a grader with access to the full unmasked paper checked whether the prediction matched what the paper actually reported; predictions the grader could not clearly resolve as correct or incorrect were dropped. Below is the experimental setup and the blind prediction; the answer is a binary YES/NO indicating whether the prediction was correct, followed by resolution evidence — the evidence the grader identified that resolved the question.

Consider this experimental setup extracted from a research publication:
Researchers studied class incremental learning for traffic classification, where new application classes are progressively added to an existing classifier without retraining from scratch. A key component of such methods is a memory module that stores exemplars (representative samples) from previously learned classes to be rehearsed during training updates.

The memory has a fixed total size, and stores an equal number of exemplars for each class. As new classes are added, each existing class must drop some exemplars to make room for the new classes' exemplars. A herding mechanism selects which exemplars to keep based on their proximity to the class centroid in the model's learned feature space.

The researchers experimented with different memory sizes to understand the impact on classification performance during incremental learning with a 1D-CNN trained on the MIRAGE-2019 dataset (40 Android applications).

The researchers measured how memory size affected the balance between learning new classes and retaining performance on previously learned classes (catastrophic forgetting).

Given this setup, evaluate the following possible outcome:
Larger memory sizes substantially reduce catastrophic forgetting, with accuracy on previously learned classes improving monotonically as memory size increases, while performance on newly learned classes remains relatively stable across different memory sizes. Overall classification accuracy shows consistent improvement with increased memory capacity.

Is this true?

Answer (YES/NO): NO